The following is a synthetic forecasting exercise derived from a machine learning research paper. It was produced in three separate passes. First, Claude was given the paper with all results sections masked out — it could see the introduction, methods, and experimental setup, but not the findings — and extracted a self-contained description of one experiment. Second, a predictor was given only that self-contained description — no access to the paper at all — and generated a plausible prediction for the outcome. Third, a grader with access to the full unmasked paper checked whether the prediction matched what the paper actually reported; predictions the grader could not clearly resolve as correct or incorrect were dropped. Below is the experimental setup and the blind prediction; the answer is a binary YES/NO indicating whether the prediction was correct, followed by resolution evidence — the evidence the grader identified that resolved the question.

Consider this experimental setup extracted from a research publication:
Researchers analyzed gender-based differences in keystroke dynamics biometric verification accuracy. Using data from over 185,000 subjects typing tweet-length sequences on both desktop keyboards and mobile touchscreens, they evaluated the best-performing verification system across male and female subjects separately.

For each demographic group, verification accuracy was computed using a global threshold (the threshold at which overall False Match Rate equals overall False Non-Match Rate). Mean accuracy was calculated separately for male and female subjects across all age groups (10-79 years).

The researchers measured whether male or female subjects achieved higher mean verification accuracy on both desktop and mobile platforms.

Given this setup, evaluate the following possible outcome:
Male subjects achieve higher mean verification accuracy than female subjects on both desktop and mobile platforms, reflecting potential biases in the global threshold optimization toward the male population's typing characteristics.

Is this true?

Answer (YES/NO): YES